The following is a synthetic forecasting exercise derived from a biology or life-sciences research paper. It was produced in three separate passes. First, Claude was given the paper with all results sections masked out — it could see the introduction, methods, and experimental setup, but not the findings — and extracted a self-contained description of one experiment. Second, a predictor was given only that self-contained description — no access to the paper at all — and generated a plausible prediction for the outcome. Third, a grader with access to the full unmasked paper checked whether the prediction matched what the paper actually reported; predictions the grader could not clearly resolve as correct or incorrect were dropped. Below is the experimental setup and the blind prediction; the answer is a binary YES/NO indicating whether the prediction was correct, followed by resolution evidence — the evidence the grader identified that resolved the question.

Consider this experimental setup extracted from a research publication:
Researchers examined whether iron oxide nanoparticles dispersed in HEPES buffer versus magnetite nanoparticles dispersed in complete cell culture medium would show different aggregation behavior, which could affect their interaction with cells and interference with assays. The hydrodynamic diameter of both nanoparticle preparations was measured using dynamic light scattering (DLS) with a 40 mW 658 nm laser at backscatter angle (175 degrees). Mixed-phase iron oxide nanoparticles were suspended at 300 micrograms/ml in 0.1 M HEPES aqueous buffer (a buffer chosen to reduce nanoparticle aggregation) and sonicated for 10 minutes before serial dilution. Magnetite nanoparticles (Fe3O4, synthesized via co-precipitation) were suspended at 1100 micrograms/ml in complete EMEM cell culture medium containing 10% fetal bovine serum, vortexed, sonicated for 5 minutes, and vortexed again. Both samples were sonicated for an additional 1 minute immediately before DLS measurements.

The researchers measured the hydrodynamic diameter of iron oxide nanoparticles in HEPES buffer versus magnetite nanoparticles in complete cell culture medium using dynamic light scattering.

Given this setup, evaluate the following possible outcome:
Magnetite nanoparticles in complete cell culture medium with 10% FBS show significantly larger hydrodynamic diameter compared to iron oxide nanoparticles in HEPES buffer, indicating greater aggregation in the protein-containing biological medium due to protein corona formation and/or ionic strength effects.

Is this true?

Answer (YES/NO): NO